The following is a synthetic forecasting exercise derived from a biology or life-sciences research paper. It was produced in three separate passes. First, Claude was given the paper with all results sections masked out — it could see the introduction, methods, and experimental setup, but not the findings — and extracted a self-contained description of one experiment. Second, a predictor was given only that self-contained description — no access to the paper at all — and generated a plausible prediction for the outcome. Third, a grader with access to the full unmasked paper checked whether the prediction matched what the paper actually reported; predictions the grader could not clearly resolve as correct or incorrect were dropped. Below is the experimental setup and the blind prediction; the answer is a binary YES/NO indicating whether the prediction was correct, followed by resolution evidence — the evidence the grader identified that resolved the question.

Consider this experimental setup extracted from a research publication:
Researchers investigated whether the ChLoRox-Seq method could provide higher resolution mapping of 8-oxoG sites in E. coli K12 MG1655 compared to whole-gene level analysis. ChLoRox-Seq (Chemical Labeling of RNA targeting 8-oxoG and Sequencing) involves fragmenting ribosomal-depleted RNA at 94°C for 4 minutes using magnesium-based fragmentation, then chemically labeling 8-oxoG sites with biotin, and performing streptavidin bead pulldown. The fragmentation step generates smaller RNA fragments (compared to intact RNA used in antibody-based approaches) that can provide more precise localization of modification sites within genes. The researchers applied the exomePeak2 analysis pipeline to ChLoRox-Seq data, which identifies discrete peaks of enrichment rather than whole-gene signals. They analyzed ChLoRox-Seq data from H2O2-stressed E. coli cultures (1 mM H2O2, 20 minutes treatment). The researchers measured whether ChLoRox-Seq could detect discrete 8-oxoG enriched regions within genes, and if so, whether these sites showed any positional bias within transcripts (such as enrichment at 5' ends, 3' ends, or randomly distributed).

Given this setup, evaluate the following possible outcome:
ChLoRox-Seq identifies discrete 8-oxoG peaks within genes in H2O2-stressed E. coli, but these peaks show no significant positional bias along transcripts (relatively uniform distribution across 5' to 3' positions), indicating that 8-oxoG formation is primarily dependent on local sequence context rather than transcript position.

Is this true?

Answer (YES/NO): YES